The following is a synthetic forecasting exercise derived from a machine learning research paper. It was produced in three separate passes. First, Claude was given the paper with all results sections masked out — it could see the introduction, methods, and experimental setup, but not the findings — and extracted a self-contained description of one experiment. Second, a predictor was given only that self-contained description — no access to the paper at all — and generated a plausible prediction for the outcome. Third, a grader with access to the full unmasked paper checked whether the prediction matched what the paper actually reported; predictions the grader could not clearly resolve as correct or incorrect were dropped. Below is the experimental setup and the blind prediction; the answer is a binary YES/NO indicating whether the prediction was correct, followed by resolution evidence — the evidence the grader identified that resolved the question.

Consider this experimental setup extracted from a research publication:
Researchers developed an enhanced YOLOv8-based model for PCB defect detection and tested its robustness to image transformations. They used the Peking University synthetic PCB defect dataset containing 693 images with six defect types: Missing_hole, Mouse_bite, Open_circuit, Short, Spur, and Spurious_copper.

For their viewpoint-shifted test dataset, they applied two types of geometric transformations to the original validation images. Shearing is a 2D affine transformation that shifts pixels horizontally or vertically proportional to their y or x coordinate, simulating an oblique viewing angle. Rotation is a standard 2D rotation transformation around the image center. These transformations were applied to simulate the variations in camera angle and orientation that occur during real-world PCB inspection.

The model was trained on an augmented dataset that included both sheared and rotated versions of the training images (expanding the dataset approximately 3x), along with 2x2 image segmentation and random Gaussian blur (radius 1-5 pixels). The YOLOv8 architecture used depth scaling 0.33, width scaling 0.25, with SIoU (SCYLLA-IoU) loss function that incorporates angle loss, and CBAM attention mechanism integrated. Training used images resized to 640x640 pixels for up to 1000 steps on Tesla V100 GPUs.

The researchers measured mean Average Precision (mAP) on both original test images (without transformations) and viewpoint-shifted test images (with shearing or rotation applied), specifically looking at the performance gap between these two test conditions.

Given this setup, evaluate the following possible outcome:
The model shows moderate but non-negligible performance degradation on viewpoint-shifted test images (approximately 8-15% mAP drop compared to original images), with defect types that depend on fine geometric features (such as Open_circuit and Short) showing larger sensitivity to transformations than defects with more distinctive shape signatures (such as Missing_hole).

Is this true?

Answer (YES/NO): NO